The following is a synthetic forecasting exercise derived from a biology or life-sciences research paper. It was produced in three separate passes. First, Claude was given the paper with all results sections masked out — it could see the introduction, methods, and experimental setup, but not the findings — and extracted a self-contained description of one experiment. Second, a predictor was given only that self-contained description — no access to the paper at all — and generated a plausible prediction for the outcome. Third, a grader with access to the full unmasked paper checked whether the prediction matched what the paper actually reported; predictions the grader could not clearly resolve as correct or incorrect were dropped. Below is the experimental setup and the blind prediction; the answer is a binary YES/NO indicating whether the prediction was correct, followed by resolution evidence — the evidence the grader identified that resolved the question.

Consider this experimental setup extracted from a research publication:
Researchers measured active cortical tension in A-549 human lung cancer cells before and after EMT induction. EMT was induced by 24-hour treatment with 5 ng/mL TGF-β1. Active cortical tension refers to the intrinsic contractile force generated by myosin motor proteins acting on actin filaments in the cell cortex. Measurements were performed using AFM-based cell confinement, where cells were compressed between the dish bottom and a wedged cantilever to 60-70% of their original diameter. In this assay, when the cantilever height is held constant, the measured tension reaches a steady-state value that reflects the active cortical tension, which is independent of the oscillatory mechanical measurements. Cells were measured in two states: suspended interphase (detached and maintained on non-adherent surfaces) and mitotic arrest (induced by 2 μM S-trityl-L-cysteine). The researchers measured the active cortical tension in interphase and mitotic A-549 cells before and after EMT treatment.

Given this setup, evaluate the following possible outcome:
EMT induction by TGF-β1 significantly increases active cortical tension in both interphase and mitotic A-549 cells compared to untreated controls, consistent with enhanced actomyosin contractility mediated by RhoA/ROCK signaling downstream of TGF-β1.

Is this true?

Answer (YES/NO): NO